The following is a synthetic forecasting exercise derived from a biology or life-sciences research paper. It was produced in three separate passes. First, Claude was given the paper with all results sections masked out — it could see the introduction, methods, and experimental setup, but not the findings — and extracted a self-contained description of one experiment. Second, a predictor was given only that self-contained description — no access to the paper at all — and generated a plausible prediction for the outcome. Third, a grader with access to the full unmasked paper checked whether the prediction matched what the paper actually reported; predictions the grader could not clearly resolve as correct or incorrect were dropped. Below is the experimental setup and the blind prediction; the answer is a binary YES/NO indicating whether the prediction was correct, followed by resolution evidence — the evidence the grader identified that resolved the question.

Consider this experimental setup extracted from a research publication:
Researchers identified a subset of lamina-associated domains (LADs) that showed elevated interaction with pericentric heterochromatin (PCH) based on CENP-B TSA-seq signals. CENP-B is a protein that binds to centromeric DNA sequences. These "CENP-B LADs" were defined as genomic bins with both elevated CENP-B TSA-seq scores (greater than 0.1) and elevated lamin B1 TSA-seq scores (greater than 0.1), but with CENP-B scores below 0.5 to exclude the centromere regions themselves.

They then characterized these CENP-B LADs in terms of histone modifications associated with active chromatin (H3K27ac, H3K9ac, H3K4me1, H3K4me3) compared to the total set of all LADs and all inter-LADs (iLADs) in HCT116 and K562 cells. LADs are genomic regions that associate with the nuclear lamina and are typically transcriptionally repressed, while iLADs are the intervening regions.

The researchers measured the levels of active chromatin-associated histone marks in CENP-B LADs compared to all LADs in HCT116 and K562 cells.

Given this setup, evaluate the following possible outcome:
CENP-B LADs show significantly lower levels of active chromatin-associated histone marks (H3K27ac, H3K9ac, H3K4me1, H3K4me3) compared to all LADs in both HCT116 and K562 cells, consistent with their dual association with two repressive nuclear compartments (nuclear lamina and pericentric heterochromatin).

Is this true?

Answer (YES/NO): NO